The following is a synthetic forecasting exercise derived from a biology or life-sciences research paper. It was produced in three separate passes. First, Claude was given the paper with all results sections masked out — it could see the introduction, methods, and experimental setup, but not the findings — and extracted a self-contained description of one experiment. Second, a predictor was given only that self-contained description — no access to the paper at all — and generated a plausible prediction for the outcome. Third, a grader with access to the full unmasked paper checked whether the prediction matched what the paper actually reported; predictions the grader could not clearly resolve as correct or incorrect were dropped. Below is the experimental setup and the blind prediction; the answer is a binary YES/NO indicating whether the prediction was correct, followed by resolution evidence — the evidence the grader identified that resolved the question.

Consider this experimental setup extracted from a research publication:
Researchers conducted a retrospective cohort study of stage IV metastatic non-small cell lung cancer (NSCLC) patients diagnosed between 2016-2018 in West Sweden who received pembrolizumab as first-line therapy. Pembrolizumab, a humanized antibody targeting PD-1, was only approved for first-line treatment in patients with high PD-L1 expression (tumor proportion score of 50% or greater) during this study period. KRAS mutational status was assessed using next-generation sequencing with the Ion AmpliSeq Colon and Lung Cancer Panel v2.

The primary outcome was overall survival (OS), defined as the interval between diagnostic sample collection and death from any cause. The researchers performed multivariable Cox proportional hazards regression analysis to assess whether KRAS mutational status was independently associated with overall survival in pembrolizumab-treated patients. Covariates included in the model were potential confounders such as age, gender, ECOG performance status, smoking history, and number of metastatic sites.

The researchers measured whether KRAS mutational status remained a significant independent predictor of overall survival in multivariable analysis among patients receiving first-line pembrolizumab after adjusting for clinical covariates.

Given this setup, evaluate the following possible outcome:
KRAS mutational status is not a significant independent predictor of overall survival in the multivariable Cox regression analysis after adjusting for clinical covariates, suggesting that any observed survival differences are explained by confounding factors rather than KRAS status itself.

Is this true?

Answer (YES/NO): NO